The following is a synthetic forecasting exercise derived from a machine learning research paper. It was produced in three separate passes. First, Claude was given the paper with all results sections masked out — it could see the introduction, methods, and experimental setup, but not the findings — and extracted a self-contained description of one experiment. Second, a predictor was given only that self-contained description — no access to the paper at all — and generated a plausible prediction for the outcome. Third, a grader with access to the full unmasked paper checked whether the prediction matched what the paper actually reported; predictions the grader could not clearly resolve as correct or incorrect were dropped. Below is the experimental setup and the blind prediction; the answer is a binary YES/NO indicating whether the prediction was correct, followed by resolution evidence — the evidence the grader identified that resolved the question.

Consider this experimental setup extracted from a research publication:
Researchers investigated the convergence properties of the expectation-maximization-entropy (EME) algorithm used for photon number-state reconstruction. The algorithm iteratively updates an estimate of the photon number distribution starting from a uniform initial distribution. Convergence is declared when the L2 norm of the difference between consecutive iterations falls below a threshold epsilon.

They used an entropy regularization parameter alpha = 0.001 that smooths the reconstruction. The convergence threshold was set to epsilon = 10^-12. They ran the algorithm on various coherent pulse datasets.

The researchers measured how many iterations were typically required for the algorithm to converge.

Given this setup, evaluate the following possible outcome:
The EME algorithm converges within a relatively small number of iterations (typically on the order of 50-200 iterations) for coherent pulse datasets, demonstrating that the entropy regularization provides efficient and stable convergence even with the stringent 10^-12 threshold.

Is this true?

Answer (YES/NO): NO